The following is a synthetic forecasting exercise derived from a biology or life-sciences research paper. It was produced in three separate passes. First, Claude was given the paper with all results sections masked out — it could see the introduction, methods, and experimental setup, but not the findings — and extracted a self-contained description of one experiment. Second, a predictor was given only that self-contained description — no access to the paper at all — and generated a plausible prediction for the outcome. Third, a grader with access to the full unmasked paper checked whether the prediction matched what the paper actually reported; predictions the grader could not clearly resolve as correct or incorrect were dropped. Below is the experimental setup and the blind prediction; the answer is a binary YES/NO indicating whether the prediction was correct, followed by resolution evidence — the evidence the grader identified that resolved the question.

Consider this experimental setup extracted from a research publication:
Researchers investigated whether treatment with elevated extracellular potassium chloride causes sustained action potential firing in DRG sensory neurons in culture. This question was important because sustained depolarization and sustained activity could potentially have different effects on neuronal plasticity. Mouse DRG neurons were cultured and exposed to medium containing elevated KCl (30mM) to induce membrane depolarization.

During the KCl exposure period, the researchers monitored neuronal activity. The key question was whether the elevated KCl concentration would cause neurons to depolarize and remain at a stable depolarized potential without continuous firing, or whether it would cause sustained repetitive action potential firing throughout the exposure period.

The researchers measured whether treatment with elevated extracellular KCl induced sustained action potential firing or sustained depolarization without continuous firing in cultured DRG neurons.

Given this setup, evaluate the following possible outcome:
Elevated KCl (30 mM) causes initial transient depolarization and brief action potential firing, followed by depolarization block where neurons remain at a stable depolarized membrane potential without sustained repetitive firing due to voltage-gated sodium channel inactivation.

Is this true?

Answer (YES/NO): NO